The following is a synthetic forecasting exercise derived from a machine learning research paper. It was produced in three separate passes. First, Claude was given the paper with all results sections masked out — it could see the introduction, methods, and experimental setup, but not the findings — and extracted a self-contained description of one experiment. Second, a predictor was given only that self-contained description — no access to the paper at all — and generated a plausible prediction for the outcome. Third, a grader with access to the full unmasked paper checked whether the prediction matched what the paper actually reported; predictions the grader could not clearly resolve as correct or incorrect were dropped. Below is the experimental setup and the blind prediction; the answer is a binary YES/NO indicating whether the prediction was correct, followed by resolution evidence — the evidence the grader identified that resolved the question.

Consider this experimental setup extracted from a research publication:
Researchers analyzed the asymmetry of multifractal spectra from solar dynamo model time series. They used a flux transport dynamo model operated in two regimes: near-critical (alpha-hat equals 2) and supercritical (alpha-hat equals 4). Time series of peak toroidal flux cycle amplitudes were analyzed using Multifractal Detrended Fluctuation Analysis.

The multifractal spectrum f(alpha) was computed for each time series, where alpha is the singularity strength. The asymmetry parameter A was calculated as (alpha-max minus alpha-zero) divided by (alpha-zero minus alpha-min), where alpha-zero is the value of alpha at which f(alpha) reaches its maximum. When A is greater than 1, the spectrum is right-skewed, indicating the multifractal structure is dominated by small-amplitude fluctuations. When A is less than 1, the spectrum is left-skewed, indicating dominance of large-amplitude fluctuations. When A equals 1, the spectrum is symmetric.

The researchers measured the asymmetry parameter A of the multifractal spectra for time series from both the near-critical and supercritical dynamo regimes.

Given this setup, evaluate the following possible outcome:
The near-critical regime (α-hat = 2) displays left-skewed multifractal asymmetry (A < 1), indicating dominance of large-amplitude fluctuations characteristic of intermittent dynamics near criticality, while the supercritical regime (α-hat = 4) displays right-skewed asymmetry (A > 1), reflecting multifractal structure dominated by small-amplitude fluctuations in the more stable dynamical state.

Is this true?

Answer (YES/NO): NO